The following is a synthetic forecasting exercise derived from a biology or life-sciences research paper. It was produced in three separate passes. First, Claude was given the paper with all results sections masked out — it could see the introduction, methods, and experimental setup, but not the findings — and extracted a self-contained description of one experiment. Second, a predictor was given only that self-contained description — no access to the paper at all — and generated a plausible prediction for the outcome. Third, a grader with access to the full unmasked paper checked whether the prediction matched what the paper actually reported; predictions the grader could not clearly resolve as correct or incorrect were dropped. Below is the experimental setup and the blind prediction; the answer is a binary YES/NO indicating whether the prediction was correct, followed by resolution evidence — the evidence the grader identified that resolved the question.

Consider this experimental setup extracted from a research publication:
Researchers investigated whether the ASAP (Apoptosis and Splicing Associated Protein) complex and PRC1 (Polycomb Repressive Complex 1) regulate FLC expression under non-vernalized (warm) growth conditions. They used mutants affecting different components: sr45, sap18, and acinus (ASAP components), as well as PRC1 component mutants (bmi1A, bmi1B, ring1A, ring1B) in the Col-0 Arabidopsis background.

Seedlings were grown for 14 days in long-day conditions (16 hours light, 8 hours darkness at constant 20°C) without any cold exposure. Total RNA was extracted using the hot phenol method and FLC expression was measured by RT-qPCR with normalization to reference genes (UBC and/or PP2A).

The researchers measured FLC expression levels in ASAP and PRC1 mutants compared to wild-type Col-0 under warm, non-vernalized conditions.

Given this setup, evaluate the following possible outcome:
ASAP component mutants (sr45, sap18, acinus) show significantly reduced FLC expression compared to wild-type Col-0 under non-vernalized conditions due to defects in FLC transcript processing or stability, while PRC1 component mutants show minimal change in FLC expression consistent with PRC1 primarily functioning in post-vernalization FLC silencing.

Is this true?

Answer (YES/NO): NO